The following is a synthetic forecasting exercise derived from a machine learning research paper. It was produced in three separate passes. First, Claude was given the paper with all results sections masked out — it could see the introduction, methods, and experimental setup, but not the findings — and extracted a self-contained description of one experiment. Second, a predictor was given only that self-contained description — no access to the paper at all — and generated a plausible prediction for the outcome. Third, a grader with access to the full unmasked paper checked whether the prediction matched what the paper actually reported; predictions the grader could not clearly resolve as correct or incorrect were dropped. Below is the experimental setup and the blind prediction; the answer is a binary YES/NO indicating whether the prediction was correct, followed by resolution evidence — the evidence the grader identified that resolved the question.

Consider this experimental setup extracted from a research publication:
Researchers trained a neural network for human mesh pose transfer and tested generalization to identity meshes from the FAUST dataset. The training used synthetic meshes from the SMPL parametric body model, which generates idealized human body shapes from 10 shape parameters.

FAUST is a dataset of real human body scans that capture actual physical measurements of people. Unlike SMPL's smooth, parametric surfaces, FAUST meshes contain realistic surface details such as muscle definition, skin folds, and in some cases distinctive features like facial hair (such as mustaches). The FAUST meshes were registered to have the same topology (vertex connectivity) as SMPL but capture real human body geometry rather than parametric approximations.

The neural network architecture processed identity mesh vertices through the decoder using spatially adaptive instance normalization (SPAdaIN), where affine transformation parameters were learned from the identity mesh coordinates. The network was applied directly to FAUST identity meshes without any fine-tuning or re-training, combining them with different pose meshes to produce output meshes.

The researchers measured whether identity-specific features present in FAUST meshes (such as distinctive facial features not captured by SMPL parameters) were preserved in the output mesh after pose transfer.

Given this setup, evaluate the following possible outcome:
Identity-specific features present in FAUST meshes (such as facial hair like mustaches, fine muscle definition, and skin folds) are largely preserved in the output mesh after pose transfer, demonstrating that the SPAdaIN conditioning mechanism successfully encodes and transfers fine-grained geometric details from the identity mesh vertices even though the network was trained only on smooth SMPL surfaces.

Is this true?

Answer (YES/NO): YES